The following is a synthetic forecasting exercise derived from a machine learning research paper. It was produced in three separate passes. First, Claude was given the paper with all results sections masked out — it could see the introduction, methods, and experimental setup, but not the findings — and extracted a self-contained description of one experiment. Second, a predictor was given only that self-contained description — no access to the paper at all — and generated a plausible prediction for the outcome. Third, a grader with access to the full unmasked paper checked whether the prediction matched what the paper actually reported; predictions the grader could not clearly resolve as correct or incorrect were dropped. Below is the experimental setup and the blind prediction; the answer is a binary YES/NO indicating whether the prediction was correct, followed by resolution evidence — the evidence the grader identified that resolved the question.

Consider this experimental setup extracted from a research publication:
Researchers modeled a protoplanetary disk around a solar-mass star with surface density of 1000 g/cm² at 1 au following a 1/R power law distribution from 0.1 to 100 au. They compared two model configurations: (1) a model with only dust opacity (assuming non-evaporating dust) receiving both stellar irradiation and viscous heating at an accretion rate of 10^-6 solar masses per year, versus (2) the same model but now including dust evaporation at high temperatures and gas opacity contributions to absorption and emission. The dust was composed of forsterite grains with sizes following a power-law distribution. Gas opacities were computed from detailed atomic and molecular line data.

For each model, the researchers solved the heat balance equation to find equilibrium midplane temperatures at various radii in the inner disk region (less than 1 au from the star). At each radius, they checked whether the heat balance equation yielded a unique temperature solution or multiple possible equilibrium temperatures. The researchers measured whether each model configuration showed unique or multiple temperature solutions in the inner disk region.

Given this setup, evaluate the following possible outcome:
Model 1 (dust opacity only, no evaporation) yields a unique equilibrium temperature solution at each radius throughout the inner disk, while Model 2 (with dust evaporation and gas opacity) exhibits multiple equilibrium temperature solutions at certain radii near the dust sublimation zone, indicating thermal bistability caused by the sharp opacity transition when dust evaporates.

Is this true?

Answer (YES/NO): NO